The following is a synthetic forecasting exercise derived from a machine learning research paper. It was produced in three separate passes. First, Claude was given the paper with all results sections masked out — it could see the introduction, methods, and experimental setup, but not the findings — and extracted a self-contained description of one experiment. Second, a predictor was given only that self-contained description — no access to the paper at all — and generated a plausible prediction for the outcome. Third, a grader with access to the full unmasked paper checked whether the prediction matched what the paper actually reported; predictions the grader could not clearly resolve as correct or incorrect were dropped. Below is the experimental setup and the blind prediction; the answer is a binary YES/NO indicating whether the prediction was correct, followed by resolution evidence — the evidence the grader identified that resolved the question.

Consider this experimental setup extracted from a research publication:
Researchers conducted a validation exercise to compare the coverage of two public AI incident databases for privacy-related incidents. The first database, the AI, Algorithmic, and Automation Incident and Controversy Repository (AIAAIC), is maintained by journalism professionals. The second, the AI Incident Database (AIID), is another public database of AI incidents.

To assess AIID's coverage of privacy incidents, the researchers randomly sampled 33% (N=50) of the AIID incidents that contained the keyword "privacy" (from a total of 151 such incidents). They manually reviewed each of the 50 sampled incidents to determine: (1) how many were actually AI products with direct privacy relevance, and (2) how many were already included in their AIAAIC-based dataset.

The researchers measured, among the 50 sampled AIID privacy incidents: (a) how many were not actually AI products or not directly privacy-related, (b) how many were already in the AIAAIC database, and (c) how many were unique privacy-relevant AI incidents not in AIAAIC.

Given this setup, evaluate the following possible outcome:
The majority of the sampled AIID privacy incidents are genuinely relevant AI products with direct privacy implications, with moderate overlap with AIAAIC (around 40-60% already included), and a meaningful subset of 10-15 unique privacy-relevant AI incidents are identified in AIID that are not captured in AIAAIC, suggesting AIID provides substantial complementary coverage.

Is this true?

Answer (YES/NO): NO